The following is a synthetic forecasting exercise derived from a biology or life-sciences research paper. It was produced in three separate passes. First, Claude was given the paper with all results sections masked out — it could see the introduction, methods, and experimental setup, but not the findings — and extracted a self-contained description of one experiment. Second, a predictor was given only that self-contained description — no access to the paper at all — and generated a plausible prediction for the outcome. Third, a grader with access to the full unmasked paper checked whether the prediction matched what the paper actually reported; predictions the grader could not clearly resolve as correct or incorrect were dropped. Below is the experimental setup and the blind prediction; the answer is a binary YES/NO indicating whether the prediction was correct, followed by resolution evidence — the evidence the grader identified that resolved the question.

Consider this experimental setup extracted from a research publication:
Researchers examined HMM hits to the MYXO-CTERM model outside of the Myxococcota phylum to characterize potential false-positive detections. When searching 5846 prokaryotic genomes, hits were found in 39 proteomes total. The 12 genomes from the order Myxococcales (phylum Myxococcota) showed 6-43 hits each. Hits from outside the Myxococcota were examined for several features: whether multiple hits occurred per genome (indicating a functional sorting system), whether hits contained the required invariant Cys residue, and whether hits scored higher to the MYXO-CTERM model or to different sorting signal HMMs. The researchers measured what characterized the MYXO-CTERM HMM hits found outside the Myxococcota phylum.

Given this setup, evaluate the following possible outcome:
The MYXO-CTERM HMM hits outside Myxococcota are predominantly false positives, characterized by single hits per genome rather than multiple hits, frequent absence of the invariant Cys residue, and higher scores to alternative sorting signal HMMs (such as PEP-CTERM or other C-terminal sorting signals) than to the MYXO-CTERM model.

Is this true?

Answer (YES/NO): YES